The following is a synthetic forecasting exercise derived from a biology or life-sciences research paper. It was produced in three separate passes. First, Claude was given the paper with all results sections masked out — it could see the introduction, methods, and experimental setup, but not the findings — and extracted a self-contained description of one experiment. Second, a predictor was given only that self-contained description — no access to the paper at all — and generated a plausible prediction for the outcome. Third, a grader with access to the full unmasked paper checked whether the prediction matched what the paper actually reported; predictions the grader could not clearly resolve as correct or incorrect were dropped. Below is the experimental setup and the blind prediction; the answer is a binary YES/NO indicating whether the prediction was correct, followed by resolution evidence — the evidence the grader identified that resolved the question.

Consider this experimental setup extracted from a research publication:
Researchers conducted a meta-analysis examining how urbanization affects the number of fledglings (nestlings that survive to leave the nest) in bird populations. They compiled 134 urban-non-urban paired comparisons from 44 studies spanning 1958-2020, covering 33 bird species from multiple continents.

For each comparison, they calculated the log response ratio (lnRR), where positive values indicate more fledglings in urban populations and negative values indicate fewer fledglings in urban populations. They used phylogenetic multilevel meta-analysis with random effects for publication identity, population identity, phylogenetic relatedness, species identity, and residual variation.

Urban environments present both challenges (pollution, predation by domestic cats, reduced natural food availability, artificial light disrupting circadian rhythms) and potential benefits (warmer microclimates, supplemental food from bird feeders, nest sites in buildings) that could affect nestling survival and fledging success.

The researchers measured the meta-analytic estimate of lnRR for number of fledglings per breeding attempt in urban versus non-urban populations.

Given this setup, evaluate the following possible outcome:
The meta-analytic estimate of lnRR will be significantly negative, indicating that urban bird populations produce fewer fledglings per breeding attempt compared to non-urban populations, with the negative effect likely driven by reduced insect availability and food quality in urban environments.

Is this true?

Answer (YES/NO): NO